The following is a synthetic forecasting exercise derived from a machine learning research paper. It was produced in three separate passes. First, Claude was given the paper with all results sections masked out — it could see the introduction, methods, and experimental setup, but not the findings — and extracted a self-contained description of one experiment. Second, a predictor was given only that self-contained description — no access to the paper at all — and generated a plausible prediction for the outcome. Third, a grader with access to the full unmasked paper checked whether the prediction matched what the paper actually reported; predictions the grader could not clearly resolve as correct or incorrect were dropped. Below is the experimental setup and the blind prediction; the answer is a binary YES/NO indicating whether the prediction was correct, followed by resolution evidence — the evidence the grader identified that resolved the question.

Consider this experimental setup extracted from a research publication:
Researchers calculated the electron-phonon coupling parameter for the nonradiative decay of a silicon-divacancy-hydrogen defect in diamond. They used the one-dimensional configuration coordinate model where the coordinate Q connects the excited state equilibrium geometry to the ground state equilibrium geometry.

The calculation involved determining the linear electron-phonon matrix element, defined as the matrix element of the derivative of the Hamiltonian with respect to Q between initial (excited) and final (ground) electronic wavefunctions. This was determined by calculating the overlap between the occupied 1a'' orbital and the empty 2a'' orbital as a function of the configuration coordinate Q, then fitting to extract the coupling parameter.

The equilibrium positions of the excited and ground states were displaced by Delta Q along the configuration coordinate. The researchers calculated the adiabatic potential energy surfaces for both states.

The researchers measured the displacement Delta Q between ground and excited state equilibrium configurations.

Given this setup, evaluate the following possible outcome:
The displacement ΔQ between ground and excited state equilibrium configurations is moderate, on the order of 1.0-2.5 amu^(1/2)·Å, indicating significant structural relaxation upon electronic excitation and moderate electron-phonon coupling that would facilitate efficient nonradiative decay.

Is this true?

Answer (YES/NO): NO